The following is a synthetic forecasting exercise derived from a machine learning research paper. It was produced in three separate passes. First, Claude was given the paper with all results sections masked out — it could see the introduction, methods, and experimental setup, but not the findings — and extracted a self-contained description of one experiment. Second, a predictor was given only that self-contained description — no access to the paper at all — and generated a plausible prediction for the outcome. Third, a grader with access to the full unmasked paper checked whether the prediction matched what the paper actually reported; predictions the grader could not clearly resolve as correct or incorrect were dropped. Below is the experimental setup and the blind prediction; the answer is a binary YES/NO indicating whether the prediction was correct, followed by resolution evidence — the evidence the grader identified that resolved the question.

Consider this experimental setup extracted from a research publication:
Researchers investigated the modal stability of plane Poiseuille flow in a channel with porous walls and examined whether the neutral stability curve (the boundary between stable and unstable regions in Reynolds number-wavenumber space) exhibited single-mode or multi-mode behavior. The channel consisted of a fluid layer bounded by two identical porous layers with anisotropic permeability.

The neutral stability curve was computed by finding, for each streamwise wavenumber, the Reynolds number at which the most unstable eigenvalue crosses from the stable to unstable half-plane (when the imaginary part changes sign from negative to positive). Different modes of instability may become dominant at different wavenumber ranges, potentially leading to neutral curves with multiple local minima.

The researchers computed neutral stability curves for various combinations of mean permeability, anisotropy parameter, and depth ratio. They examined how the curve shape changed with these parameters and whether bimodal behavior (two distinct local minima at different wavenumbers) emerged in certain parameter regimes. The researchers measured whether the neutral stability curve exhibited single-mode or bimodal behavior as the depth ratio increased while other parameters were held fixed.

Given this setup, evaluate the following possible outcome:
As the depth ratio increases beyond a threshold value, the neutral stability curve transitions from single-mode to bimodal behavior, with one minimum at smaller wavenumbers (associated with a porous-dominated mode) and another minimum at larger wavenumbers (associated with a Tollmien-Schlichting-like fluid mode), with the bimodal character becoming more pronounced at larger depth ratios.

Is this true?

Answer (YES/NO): NO